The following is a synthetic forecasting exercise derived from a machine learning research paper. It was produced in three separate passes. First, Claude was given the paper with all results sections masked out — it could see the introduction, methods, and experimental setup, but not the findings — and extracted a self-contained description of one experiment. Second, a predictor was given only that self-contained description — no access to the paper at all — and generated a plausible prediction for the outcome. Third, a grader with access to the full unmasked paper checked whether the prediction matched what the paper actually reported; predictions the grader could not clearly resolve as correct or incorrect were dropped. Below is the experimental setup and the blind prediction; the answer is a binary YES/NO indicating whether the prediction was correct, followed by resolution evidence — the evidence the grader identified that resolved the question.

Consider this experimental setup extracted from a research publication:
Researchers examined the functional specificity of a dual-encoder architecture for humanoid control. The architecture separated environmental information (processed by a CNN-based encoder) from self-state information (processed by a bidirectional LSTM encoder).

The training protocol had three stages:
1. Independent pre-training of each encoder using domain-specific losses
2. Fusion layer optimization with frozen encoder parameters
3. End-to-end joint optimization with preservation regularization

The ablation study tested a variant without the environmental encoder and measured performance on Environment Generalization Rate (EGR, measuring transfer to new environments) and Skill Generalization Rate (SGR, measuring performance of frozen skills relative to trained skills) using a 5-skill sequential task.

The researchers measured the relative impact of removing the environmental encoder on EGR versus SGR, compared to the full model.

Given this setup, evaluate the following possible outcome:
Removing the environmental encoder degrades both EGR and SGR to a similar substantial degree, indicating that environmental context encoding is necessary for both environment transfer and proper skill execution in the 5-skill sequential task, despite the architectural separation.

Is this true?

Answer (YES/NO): NO